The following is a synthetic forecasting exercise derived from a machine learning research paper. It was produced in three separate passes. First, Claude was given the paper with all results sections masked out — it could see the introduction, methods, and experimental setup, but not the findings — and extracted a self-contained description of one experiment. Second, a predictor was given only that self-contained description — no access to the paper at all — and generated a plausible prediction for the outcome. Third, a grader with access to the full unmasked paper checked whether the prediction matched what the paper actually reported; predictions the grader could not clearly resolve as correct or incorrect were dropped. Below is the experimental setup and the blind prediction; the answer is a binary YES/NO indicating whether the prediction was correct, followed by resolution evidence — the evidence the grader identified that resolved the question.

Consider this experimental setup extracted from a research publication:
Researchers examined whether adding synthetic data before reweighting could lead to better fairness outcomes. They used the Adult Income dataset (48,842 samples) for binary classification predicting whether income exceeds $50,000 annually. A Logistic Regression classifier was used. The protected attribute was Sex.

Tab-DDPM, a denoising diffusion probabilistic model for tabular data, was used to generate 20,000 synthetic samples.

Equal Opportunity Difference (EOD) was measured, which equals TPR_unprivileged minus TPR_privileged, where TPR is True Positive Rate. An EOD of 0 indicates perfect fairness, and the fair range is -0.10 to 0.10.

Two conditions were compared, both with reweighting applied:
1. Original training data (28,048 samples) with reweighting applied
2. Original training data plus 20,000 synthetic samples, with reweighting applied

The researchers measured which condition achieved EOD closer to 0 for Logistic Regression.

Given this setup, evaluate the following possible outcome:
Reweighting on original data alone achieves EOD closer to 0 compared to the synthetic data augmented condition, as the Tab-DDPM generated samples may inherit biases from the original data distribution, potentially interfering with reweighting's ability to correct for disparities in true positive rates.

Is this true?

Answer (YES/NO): YES